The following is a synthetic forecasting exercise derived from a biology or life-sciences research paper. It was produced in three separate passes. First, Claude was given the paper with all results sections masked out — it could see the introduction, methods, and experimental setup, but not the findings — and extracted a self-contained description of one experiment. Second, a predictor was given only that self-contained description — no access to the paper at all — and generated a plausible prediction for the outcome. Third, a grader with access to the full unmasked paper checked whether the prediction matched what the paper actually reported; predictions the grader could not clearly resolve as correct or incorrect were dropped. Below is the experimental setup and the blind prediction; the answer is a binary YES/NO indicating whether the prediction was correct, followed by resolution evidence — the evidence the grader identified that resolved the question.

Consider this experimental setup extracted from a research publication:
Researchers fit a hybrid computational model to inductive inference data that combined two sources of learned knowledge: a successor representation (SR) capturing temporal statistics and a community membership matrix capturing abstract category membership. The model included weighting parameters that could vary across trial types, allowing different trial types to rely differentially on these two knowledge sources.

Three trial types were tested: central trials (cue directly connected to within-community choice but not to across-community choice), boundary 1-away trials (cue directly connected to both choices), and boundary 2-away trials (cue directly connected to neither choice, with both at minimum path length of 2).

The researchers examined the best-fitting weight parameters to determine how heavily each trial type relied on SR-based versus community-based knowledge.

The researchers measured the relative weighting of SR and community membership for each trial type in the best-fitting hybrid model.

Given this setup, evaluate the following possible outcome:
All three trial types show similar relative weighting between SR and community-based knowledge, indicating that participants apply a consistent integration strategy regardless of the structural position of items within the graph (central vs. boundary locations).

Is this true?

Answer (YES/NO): NO